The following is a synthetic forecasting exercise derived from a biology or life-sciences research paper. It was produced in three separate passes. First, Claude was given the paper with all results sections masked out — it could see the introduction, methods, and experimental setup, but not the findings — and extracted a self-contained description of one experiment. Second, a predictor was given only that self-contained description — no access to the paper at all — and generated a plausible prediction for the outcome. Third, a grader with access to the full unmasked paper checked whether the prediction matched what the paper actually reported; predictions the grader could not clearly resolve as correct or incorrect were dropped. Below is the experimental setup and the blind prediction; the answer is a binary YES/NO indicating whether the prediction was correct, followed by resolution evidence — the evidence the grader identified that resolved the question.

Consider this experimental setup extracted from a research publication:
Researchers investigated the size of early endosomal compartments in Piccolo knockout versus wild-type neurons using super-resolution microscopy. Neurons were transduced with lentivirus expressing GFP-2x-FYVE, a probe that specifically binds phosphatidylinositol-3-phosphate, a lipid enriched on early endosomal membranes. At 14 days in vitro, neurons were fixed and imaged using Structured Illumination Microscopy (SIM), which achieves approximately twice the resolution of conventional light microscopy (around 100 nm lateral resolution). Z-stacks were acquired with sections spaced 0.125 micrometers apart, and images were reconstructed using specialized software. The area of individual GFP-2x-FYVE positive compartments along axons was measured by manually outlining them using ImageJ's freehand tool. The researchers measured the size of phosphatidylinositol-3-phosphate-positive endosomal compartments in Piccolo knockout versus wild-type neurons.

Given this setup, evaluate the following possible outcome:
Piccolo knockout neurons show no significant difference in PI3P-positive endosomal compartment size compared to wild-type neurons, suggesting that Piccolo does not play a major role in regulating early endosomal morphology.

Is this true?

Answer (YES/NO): NO